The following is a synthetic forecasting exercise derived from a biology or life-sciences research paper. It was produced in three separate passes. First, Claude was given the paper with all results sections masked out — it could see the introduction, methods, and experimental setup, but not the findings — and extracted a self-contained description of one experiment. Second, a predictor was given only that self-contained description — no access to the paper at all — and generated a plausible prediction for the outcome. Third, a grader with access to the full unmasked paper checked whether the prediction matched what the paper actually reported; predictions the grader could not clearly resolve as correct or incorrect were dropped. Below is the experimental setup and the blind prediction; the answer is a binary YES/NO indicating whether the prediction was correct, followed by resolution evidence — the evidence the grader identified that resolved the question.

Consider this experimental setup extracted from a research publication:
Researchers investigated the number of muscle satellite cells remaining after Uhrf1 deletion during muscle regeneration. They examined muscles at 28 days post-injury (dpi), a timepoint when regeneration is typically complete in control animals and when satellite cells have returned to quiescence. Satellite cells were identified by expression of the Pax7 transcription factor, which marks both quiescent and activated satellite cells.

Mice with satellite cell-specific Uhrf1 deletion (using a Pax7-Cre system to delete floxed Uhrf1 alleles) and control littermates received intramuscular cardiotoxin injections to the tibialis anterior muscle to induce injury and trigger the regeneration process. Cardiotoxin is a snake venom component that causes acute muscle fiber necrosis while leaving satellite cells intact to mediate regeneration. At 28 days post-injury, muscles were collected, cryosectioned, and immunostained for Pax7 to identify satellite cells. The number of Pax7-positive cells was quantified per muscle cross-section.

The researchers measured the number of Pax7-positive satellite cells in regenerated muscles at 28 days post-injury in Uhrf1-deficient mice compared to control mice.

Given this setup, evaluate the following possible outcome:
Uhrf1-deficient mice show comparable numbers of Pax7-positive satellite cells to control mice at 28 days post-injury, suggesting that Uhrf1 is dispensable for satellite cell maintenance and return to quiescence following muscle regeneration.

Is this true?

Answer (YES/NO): NO